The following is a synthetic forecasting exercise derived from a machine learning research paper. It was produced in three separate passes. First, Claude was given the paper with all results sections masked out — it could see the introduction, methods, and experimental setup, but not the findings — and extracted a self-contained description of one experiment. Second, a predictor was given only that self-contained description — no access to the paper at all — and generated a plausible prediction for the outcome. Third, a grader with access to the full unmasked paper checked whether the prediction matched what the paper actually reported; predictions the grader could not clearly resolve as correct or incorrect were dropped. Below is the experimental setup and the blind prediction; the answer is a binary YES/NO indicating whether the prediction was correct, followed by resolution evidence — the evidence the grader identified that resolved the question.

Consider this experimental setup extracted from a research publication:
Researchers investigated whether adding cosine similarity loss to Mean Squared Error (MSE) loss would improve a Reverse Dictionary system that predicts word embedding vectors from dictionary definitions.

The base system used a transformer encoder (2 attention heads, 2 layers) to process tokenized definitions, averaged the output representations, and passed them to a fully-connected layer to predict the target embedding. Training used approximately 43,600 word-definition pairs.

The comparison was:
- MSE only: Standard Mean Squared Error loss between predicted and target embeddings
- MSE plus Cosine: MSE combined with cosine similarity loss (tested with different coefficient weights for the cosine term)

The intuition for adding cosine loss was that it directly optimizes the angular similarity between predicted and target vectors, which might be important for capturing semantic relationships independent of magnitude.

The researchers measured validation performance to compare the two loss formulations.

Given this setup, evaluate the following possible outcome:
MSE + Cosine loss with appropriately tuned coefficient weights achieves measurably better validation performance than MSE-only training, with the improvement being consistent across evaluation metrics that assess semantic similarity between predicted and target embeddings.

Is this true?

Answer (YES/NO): NO